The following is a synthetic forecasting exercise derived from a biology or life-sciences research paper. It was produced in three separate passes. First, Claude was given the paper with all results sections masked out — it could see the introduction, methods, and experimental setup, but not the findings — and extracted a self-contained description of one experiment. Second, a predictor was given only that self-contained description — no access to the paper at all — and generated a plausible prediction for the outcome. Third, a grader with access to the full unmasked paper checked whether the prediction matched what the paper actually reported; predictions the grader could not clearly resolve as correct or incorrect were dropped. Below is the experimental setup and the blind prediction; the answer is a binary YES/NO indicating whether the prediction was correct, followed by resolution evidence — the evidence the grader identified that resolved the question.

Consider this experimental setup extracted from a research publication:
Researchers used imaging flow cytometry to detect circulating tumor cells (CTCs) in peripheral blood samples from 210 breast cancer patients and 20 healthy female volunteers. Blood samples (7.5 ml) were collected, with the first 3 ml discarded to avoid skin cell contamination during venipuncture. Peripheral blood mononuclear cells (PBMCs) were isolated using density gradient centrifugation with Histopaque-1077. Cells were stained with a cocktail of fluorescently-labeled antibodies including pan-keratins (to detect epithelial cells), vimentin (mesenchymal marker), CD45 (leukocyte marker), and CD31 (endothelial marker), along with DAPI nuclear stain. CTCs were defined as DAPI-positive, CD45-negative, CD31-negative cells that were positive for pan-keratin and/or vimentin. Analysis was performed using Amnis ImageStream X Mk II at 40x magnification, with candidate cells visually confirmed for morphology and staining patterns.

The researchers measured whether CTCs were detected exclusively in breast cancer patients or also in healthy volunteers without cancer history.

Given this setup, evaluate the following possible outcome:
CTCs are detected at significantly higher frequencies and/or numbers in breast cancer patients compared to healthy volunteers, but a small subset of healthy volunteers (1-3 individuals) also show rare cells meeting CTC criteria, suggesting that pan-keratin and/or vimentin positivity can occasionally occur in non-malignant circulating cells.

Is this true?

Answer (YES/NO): NO